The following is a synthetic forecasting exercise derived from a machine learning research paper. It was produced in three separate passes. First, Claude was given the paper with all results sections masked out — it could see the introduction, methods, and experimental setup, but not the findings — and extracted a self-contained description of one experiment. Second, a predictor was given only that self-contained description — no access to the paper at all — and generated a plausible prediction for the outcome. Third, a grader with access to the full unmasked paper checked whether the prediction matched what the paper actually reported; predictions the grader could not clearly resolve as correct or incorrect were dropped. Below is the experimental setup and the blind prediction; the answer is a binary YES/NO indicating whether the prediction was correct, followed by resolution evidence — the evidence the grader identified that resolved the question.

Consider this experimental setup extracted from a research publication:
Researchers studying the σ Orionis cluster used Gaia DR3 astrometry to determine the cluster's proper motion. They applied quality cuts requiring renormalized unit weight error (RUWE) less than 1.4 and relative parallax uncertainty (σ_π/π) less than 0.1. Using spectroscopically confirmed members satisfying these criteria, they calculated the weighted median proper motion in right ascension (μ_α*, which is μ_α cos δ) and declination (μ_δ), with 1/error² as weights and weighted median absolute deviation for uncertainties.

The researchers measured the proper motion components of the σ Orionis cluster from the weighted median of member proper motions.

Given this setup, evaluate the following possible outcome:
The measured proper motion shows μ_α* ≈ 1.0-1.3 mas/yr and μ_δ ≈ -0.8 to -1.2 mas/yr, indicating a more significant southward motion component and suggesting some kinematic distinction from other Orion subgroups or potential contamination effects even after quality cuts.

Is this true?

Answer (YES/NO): NO